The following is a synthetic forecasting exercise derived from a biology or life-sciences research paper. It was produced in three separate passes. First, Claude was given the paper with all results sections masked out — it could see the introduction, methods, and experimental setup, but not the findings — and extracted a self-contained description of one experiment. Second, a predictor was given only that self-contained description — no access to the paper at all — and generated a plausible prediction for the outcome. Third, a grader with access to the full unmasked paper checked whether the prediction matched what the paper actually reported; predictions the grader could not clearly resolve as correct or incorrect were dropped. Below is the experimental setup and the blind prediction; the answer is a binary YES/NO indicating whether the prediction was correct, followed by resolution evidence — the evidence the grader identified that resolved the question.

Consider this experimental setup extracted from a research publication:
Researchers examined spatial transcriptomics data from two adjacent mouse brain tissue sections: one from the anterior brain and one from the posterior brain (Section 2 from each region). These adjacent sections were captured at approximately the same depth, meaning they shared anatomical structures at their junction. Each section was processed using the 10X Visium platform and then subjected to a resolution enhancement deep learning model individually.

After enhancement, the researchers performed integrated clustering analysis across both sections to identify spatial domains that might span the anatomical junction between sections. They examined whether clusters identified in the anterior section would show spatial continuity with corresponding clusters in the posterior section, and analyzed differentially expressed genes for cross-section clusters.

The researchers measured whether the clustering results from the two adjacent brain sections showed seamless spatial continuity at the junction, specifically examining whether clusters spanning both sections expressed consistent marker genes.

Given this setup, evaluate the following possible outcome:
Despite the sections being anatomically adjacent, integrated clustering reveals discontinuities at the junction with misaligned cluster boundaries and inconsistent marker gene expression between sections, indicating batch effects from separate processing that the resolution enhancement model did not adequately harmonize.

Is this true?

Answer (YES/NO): NO